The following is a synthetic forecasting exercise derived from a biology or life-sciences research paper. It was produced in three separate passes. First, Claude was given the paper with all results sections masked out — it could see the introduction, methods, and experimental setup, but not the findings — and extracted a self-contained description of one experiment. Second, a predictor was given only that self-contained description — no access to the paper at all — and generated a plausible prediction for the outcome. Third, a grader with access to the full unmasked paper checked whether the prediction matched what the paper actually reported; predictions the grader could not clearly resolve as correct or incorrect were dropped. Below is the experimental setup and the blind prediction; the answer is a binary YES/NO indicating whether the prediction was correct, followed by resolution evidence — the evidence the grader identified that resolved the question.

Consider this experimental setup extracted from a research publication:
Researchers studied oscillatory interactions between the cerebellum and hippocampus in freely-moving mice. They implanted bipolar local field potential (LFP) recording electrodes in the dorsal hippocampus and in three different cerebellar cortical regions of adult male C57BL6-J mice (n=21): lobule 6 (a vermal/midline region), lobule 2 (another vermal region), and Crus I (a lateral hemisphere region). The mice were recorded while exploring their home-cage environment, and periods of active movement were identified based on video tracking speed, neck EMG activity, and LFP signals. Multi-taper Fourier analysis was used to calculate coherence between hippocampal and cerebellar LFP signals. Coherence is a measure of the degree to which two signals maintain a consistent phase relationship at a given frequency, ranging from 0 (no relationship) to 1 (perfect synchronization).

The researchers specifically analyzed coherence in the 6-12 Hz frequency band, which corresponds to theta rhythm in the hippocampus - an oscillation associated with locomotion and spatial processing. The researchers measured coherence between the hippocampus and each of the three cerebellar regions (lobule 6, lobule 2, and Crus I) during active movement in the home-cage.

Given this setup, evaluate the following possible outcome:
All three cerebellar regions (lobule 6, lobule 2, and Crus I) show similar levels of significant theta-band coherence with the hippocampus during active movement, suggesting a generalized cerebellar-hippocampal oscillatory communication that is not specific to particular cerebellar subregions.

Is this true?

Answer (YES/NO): NO